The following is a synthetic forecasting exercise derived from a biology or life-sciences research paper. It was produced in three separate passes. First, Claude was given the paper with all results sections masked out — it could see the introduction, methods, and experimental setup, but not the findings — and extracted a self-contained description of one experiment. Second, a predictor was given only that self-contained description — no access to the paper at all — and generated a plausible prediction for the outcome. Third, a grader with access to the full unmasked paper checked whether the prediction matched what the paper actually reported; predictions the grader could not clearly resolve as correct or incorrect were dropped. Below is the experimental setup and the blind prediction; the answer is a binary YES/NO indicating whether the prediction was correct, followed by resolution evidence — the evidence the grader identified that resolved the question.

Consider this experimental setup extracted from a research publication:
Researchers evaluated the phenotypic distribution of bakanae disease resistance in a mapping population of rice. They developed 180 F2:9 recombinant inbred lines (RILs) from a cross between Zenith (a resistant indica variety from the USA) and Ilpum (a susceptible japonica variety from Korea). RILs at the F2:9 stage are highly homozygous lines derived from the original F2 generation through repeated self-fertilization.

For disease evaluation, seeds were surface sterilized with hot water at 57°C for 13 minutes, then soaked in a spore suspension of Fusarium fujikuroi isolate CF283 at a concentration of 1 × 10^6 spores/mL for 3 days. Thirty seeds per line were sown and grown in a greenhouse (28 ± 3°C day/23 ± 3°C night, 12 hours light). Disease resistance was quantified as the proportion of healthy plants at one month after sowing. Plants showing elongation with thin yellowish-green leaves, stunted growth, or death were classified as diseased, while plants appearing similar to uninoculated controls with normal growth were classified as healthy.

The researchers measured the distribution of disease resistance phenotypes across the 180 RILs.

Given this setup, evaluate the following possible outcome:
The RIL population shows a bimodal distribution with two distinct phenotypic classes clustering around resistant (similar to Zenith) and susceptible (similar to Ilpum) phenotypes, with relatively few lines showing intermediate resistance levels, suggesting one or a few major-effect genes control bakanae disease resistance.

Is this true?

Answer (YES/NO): NO